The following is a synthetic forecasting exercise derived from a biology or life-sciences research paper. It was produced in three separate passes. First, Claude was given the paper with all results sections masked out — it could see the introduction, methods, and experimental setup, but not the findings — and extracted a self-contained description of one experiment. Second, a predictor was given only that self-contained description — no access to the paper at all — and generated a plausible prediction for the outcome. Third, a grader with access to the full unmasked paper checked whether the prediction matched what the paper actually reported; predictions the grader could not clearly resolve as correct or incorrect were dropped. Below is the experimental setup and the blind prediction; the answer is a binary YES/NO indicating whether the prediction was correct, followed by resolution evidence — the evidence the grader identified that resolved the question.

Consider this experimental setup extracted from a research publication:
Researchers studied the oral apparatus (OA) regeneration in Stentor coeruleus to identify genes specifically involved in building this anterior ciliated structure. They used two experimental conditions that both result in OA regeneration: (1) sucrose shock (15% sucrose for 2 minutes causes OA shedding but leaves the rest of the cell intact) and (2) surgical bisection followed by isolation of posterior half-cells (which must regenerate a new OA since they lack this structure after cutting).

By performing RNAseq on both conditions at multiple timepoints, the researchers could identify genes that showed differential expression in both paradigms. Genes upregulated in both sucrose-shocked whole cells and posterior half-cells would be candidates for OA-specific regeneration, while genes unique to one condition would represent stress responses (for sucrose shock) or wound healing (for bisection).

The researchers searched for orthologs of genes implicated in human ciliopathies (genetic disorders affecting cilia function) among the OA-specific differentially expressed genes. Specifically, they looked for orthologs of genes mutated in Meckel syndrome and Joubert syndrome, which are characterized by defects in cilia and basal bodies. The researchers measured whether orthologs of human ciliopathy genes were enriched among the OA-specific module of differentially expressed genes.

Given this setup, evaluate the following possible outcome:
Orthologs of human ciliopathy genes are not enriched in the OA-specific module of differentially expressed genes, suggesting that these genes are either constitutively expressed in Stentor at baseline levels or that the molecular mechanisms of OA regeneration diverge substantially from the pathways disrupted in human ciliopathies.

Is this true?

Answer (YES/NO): NO